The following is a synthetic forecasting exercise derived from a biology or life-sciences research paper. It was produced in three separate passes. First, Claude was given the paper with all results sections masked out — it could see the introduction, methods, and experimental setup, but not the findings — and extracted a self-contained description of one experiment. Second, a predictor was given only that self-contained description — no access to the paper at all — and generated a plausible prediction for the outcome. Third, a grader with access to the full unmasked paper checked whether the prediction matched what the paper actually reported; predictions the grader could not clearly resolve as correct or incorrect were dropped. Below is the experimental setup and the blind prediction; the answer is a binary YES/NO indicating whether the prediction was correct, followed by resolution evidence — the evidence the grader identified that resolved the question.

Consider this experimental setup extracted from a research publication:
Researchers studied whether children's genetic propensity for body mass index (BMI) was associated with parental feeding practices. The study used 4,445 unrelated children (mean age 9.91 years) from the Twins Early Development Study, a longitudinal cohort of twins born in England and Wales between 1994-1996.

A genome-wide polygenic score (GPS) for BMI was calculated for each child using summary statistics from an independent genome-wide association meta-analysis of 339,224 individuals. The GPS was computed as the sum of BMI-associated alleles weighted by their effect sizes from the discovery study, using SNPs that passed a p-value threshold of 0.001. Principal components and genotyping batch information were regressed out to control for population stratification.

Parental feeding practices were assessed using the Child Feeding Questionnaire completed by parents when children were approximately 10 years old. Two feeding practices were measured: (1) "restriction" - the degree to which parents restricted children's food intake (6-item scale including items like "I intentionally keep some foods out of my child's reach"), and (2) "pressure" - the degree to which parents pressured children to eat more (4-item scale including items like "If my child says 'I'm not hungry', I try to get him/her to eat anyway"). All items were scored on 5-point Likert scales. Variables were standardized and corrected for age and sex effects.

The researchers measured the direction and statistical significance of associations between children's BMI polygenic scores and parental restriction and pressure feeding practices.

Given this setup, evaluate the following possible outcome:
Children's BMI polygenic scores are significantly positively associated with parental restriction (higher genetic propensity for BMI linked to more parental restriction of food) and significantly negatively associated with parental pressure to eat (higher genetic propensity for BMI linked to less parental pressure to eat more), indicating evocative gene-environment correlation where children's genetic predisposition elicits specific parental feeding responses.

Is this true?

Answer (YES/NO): YES